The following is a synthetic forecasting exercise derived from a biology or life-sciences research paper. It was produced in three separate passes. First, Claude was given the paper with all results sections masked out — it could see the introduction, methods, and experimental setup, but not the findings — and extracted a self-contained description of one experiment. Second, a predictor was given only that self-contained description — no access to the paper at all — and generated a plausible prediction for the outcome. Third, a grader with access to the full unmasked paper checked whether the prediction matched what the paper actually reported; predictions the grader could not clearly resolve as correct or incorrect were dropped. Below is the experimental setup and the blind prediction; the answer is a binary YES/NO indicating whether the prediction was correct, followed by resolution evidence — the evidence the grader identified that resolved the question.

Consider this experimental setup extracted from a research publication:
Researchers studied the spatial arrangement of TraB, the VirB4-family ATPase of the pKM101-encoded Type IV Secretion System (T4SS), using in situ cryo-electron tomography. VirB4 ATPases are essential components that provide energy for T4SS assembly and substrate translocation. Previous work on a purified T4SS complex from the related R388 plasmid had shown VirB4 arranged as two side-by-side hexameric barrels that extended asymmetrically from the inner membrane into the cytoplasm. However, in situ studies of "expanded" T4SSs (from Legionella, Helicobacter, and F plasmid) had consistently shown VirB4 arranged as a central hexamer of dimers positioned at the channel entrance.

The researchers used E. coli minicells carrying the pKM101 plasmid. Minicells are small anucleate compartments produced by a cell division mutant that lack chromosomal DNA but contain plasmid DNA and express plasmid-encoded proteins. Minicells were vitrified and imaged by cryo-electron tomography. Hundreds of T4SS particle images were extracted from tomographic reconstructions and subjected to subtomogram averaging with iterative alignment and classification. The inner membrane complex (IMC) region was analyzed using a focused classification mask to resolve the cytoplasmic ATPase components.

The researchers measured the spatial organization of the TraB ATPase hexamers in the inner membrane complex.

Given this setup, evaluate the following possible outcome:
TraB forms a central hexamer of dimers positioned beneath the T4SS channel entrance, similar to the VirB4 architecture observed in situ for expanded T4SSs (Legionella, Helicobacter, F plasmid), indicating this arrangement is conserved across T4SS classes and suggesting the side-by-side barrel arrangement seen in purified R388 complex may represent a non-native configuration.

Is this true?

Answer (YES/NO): YES